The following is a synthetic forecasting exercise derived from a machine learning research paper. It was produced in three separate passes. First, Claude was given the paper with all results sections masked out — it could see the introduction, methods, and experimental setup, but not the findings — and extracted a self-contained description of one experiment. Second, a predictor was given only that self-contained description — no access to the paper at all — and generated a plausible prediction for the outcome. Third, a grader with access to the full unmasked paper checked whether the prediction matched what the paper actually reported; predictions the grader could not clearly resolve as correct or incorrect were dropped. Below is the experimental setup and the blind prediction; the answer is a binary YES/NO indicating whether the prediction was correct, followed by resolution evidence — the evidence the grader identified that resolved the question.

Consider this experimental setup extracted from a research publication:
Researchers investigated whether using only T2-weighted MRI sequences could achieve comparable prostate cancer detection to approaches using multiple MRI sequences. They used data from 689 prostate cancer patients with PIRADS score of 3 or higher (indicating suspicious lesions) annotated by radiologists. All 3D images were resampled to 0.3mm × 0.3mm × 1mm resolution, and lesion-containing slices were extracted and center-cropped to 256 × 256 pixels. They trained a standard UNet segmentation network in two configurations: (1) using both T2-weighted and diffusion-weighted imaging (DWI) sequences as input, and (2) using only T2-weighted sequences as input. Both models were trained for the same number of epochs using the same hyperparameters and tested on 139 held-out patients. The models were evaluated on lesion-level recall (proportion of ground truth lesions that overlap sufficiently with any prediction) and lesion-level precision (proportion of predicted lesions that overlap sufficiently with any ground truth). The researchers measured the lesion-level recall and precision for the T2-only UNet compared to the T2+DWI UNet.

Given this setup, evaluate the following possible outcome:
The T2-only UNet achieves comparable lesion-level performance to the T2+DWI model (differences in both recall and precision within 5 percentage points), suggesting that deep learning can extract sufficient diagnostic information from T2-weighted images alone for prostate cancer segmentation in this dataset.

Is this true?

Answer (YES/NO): NO